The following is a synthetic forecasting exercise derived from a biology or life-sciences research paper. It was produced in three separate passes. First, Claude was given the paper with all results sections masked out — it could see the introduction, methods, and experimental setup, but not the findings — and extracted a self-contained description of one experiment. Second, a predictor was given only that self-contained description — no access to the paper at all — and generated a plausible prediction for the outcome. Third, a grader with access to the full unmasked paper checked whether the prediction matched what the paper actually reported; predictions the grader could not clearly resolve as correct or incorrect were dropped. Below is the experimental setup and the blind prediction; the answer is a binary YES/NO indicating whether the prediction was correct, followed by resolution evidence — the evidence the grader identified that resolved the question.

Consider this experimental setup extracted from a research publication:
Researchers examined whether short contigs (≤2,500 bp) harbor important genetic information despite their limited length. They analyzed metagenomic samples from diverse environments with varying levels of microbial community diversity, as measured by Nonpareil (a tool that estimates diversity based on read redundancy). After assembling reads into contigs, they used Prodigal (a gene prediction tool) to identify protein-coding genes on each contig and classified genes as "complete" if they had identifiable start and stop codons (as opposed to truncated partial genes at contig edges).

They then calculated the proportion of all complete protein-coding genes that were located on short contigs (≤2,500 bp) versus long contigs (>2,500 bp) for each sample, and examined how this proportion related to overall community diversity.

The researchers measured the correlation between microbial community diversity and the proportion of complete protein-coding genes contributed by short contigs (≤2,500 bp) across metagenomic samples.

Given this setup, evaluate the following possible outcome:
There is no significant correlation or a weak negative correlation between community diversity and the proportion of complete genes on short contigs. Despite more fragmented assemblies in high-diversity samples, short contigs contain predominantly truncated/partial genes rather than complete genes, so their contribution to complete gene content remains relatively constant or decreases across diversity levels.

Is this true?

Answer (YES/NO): NO